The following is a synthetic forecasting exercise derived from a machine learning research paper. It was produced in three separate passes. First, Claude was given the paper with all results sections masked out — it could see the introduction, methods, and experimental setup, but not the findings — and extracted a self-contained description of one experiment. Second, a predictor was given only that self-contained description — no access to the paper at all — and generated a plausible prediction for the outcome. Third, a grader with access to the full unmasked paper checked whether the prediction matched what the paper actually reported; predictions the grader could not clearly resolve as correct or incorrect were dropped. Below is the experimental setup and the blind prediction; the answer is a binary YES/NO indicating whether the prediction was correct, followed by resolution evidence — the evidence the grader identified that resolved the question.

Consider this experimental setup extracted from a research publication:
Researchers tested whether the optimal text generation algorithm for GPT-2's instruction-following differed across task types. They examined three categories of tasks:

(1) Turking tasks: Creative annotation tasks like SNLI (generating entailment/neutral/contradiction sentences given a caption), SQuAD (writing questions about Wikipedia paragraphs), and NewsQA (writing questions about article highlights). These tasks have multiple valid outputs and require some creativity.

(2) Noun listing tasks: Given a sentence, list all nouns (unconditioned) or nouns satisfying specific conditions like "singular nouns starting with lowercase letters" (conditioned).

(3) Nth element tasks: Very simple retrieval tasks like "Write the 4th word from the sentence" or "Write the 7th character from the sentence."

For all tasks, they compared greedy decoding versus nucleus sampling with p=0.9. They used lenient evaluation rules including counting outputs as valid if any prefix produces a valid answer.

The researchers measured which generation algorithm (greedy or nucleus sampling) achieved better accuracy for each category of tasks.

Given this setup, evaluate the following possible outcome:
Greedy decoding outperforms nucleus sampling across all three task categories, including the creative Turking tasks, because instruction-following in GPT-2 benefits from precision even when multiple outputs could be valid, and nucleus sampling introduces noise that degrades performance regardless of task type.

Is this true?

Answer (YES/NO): NO